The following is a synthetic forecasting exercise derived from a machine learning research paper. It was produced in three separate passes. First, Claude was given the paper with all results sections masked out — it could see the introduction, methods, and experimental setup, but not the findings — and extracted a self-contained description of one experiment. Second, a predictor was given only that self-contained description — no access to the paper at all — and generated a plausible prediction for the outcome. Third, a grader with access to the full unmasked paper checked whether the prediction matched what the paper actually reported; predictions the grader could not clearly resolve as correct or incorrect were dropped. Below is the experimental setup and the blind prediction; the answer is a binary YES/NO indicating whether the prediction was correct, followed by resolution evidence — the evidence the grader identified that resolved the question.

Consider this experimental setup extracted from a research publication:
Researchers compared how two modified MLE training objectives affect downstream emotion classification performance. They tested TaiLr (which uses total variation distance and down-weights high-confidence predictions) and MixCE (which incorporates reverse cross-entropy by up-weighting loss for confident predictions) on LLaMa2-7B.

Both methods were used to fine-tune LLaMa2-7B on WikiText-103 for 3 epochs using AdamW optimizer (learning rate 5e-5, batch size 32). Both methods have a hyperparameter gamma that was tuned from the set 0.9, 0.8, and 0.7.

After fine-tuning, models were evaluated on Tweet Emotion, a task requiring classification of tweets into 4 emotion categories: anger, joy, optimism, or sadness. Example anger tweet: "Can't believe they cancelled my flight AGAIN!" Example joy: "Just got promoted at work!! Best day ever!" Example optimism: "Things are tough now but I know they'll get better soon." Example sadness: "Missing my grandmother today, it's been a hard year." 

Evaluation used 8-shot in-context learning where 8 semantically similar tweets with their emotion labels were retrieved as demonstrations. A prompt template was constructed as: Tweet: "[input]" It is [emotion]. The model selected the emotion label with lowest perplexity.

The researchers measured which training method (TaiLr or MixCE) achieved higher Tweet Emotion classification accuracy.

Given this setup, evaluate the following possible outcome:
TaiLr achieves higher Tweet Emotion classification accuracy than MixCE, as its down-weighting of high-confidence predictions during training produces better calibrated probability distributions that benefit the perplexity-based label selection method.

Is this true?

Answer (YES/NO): NO